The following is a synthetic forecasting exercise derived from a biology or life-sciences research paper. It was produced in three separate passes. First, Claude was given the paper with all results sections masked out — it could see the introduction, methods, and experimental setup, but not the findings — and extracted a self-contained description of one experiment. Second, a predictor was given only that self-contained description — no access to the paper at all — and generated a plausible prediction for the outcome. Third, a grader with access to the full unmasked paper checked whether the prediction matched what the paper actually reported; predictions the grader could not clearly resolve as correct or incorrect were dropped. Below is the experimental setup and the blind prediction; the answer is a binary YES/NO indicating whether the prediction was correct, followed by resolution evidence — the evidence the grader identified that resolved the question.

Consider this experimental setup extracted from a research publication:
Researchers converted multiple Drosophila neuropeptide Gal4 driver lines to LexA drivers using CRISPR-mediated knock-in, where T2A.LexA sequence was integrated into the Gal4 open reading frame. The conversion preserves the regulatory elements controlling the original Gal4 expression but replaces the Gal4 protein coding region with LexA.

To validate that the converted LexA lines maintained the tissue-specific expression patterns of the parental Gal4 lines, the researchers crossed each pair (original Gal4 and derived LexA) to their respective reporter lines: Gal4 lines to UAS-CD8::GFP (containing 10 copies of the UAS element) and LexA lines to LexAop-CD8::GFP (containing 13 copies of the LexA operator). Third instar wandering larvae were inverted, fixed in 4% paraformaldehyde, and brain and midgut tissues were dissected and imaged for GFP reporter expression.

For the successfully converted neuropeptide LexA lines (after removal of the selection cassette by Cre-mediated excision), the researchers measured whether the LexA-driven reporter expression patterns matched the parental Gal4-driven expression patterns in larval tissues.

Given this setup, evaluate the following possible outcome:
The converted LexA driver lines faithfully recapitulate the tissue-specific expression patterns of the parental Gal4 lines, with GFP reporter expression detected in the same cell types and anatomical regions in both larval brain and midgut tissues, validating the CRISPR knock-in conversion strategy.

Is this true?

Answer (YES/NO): NO